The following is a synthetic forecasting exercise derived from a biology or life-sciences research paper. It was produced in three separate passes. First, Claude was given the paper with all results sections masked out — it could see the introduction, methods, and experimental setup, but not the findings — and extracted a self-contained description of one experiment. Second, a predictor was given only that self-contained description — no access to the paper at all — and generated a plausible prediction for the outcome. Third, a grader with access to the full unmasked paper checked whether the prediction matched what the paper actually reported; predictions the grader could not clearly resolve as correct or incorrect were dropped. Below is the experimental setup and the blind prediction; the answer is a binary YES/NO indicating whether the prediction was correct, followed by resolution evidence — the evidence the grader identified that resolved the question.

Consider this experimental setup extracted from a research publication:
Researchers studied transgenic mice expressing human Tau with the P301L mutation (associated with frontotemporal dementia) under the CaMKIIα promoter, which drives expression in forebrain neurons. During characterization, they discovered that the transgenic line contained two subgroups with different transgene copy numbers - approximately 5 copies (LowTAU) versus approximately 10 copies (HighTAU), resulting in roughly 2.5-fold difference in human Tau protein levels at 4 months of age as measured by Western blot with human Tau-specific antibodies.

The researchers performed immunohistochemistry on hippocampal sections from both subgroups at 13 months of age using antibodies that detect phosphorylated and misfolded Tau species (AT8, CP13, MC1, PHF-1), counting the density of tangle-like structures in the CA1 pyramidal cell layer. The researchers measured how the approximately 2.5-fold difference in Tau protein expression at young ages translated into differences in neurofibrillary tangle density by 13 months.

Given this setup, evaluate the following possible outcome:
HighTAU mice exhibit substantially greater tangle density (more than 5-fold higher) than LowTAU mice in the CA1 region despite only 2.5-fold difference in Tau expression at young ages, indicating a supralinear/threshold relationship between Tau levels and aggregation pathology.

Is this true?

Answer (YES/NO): YES